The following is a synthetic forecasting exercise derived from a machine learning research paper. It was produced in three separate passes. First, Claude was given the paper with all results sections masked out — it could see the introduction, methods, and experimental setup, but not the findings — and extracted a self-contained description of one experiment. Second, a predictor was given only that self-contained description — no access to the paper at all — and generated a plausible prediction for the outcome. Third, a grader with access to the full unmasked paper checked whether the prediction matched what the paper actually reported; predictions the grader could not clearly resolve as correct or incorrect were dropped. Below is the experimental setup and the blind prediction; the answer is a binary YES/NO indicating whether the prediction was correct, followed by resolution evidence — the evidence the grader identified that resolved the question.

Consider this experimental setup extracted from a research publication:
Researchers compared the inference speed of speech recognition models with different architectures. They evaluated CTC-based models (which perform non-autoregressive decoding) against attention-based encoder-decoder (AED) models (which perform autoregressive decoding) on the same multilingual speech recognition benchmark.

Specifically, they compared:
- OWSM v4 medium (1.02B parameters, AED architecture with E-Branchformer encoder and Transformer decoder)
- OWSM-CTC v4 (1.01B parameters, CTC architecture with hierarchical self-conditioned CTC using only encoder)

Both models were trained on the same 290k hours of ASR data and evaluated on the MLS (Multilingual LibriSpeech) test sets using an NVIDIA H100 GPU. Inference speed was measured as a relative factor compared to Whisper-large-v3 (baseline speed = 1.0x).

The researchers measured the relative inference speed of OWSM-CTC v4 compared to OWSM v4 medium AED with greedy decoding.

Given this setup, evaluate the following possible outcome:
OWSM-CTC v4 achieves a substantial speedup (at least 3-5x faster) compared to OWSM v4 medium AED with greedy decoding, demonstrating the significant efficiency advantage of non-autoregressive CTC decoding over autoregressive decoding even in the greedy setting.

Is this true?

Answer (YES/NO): YES